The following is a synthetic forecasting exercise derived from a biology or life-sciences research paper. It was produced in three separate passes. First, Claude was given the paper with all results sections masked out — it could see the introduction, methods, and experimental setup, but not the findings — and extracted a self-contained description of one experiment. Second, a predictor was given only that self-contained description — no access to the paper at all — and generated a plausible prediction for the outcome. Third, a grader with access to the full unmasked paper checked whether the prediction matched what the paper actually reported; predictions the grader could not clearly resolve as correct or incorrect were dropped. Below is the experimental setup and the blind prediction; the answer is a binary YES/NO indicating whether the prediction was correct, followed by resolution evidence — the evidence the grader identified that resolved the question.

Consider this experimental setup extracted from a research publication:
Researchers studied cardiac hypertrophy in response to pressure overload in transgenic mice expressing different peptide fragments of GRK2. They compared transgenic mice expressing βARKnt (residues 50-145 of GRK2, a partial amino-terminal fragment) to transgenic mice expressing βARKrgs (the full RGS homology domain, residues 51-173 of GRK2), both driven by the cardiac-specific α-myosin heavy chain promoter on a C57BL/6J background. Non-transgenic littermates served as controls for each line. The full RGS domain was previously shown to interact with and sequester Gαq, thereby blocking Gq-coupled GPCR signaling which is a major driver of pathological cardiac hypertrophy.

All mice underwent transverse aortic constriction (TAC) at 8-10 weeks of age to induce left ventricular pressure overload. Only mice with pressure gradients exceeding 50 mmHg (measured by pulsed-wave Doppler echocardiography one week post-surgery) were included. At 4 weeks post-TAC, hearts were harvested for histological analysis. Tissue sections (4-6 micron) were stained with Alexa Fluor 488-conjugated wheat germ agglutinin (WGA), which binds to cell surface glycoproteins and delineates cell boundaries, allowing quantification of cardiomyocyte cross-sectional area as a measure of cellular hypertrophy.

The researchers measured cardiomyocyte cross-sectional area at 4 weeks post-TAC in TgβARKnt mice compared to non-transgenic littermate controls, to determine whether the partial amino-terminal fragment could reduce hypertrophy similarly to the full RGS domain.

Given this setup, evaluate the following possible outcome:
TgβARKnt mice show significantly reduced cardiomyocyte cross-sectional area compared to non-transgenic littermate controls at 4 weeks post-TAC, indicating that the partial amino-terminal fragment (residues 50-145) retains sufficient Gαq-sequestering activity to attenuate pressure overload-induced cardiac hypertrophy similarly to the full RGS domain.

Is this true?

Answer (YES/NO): NO